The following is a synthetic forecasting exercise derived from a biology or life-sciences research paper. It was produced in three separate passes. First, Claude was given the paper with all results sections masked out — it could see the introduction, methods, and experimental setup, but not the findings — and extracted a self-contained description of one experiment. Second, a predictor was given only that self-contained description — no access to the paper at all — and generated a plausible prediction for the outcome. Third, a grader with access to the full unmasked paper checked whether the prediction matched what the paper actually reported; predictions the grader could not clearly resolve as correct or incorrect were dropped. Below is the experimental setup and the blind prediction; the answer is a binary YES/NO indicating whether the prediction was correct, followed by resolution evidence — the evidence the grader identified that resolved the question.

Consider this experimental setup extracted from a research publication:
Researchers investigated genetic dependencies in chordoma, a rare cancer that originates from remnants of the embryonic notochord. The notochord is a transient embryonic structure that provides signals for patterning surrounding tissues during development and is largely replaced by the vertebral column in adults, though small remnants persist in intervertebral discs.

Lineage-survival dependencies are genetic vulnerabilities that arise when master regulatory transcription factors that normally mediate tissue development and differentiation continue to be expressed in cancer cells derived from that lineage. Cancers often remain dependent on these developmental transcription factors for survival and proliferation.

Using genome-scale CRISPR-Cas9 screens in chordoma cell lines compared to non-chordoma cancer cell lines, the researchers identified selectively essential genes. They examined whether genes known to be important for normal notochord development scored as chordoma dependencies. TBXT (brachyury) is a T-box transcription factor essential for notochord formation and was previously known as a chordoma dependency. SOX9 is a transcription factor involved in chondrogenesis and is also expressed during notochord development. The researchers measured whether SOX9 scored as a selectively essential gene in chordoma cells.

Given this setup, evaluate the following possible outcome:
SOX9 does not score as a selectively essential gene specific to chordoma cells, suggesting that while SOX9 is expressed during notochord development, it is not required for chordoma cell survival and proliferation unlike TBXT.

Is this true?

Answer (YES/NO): NO